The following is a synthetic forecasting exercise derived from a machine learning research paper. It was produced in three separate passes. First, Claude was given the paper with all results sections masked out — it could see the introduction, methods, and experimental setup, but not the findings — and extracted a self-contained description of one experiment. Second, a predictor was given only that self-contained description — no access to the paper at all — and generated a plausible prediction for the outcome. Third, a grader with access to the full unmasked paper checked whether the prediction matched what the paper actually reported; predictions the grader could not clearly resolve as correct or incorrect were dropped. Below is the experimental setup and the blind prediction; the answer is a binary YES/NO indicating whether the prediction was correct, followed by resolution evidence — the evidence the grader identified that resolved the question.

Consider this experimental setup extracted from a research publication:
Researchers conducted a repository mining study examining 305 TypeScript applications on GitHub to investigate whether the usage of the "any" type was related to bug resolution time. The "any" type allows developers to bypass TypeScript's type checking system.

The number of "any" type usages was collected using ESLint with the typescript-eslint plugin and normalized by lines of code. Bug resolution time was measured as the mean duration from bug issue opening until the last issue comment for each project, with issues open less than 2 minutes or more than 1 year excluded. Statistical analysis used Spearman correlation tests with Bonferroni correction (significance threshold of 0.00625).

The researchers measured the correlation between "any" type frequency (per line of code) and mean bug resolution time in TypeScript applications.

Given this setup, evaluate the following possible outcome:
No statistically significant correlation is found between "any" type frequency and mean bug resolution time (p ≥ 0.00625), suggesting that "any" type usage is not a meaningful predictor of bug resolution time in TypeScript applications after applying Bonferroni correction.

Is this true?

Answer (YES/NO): NO